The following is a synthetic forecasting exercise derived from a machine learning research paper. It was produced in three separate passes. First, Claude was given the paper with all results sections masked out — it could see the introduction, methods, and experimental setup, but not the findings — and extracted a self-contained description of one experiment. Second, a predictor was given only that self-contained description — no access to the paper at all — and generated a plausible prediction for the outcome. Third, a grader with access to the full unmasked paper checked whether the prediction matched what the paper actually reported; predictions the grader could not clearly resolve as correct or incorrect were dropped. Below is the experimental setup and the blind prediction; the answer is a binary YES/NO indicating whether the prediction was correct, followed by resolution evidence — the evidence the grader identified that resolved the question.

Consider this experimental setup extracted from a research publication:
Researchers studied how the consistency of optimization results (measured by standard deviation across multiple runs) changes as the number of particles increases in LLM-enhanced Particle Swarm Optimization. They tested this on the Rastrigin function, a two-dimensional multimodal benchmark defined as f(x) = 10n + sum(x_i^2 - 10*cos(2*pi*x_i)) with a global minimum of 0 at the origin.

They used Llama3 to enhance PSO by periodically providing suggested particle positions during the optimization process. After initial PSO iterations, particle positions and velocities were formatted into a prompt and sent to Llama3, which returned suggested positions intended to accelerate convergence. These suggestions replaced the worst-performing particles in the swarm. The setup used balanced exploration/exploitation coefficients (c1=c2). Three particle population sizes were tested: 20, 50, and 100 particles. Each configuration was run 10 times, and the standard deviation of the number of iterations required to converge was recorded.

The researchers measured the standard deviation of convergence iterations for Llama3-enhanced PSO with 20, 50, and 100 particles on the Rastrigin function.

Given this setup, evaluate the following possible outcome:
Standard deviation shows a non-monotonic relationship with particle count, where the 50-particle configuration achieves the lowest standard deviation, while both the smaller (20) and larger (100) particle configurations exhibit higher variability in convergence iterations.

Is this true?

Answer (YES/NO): NO